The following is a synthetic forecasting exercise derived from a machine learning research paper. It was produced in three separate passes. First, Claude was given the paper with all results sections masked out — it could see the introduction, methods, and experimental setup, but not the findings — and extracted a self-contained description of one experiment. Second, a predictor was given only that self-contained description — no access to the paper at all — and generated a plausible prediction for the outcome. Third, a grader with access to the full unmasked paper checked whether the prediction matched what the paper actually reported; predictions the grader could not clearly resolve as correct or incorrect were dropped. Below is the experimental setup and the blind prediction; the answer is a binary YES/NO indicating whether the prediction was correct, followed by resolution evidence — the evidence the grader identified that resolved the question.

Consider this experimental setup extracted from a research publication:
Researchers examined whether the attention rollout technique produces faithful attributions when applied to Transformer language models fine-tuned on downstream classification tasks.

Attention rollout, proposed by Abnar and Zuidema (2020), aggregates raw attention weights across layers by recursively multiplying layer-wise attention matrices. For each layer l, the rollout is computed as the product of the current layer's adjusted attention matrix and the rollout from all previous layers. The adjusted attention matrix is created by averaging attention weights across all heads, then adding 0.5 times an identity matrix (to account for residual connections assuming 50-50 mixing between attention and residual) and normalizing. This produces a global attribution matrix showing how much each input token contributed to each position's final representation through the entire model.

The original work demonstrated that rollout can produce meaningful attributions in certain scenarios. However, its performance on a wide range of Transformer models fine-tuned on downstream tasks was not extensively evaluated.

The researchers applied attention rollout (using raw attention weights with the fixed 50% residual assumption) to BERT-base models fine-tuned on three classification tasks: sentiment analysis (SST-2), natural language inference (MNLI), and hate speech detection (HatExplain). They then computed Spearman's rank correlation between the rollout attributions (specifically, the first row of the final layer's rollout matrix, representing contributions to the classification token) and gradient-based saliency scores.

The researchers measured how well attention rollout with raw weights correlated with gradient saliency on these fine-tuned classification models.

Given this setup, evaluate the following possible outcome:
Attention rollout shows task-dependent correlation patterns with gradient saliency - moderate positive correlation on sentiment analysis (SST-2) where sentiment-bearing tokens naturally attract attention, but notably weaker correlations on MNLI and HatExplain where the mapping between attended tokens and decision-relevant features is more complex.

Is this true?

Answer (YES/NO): NO